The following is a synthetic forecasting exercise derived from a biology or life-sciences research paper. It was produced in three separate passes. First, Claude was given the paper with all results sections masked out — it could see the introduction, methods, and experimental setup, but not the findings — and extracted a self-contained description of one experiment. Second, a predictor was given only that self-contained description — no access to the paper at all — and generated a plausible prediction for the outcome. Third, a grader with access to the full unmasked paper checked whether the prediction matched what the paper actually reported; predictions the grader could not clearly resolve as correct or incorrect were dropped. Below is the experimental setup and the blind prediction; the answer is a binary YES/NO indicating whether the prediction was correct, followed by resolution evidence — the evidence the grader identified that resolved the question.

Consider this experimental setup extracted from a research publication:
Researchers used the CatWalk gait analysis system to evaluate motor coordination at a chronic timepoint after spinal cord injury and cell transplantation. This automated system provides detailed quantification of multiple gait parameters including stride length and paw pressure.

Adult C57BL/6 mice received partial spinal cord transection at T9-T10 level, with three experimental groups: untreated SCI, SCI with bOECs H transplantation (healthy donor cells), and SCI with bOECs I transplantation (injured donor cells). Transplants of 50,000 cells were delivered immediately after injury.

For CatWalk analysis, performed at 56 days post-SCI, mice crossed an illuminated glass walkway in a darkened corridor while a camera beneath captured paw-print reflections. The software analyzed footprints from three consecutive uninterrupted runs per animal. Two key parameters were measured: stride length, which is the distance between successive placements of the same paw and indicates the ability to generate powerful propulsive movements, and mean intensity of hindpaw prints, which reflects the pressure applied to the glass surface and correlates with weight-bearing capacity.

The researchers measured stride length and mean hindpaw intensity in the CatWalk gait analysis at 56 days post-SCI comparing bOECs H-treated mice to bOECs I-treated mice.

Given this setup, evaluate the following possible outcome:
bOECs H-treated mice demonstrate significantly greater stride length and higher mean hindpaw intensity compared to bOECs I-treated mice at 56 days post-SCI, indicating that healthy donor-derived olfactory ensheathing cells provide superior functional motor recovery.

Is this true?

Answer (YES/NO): NO